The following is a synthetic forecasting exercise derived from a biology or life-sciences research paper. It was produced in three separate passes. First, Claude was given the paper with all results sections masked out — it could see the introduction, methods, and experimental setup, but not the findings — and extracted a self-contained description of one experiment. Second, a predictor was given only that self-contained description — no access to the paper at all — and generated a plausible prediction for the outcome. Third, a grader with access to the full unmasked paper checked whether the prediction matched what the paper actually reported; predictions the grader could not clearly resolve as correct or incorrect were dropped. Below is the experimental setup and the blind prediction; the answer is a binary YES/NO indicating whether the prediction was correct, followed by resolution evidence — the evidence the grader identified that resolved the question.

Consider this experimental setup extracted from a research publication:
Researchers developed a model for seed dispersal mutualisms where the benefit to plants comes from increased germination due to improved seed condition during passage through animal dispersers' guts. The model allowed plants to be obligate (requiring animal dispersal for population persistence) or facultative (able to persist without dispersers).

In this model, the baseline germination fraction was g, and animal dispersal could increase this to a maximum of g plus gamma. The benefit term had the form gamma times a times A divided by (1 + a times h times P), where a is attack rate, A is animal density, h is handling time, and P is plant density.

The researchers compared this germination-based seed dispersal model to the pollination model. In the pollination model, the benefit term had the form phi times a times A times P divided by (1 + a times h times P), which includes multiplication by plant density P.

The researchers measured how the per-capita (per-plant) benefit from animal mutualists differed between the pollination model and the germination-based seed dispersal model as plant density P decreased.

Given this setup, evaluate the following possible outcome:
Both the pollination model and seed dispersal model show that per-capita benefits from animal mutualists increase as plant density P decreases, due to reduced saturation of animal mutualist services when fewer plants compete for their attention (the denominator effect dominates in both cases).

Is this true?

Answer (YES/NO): NO